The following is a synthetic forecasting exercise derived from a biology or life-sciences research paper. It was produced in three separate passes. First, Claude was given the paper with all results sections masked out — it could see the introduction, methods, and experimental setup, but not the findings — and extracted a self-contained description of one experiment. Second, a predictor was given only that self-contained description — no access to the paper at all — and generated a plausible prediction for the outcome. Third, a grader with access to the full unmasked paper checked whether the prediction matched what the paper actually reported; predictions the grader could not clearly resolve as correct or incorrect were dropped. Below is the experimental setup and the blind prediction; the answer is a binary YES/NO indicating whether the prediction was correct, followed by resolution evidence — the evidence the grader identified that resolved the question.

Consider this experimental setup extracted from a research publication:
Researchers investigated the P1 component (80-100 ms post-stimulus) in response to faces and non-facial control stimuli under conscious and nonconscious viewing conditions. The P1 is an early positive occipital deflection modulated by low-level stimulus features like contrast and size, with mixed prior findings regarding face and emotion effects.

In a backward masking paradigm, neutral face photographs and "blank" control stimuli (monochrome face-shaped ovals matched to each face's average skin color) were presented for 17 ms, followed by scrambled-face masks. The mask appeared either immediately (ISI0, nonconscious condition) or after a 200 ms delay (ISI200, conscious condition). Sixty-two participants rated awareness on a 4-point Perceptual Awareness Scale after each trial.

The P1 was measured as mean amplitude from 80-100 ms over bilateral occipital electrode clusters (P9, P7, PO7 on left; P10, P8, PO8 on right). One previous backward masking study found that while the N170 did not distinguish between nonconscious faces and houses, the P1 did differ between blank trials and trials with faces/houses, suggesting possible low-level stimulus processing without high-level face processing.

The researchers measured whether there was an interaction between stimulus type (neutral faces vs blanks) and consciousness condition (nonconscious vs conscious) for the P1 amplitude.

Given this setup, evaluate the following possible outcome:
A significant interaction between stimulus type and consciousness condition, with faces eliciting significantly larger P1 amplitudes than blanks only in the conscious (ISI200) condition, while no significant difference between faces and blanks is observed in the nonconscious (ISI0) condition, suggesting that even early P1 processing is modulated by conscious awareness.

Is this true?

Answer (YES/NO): YES